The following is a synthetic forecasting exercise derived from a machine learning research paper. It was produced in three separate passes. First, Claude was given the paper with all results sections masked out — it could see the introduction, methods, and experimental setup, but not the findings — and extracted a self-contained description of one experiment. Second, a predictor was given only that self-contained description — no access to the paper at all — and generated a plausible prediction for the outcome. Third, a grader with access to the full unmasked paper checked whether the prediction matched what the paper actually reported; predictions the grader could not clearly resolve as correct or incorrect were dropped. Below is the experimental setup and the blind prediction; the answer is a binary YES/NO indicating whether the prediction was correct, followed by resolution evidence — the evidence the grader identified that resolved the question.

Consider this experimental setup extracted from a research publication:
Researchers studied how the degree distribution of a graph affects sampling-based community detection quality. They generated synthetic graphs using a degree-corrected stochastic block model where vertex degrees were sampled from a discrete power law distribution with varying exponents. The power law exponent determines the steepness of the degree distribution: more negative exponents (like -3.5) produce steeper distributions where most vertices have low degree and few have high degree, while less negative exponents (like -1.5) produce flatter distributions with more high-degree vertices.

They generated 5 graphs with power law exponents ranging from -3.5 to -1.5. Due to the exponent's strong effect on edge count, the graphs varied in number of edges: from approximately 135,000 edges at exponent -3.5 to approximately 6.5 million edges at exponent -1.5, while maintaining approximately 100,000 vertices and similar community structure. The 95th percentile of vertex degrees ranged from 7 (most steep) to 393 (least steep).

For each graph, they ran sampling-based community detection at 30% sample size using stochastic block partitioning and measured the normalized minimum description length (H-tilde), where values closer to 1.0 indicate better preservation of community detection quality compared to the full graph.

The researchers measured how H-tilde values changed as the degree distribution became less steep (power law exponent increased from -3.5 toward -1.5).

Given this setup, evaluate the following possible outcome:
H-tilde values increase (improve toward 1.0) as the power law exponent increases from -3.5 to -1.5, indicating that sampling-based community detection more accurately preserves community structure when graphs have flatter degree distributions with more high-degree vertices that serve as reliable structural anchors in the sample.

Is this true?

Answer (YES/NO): YES